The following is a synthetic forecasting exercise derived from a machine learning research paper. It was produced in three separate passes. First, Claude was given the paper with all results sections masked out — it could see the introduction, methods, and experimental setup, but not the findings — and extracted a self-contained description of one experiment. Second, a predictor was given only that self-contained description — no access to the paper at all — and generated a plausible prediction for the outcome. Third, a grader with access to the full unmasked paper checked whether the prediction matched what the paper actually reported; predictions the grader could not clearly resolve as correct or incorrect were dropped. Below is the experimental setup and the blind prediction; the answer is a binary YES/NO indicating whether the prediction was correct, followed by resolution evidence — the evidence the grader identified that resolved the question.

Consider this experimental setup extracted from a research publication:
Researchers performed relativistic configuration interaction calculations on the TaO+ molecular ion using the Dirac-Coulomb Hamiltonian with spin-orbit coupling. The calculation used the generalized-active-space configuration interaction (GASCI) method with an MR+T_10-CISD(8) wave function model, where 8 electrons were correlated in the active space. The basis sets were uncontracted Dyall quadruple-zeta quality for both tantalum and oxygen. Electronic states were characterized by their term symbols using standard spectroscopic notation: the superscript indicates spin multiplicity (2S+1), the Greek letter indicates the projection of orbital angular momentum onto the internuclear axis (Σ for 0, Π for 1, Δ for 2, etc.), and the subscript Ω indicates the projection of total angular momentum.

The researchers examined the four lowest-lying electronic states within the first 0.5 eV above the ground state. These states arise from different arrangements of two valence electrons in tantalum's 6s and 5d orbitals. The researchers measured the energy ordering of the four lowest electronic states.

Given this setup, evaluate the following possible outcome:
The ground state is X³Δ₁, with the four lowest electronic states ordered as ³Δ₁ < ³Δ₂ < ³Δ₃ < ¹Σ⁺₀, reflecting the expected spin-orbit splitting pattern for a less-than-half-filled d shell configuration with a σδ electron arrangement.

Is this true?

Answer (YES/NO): YES